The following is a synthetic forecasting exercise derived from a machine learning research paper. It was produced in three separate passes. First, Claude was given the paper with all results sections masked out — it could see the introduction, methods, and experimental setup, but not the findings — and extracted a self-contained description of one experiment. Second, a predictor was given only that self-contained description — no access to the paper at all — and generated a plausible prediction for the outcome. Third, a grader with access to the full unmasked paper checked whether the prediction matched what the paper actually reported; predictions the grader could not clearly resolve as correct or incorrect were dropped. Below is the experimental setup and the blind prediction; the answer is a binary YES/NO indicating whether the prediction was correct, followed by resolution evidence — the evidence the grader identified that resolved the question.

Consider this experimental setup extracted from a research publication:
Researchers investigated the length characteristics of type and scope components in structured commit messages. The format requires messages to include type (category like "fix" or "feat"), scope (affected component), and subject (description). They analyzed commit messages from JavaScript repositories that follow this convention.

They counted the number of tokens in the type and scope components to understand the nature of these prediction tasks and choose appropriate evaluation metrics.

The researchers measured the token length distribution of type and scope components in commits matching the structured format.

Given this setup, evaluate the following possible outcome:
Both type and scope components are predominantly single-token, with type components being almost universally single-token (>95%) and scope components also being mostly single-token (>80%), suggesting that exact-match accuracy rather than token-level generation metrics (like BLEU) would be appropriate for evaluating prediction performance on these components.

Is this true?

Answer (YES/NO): NO